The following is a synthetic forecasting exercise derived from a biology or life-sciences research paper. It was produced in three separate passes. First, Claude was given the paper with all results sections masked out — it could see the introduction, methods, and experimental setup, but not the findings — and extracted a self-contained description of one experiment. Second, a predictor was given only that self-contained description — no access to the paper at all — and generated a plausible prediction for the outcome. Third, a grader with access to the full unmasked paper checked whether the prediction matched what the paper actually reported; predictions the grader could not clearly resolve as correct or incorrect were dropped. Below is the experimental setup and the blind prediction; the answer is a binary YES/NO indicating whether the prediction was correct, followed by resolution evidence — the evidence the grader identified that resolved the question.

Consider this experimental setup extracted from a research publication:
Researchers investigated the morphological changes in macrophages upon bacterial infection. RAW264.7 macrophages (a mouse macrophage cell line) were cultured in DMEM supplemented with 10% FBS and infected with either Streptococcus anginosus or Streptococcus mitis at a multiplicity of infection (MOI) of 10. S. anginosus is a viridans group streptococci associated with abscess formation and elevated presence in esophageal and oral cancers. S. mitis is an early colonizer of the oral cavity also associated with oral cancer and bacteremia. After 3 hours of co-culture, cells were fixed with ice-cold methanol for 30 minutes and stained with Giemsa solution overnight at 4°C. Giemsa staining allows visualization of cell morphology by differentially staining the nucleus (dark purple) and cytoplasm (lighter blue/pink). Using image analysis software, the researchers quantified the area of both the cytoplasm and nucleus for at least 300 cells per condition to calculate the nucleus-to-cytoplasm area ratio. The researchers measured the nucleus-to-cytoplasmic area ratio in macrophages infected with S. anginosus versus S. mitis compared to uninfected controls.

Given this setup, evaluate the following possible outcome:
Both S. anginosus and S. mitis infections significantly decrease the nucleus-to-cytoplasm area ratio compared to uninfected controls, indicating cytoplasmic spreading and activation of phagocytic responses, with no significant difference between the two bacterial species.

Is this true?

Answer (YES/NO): NO